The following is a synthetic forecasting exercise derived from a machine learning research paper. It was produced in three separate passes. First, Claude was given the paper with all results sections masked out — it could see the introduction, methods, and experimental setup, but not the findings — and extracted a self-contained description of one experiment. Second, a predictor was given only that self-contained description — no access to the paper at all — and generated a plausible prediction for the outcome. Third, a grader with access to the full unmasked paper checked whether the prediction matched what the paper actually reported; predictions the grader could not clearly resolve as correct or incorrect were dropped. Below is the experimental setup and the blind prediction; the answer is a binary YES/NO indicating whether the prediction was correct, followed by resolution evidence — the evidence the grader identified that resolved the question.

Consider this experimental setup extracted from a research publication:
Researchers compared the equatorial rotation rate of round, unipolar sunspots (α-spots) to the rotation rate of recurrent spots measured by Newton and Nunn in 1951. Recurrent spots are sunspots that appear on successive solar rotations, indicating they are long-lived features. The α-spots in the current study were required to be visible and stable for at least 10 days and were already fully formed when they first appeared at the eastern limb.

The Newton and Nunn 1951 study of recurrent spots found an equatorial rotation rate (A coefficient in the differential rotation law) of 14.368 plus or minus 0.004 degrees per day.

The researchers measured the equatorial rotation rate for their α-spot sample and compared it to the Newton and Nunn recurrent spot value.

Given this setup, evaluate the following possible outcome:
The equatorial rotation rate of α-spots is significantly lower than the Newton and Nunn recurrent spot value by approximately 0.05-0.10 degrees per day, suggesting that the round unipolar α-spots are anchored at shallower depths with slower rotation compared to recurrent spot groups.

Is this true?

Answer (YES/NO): NO